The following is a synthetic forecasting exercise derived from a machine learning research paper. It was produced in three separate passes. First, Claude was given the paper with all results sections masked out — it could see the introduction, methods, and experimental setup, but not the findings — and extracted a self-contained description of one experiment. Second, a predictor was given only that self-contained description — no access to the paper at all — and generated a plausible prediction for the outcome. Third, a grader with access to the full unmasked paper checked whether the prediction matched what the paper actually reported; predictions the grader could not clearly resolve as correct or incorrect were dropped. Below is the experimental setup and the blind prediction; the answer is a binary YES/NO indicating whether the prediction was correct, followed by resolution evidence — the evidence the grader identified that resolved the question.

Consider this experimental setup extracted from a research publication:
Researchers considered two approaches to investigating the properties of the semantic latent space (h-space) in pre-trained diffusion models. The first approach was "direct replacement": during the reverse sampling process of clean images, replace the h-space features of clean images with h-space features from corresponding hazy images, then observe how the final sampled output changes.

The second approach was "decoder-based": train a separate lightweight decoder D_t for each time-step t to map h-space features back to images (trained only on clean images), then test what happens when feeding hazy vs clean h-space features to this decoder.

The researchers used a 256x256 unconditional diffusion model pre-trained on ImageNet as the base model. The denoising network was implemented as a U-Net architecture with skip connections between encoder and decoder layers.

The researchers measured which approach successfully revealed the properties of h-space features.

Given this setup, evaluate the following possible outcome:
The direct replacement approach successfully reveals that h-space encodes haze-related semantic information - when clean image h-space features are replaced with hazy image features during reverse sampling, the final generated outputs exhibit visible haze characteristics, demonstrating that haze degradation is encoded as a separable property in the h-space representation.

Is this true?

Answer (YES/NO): NO